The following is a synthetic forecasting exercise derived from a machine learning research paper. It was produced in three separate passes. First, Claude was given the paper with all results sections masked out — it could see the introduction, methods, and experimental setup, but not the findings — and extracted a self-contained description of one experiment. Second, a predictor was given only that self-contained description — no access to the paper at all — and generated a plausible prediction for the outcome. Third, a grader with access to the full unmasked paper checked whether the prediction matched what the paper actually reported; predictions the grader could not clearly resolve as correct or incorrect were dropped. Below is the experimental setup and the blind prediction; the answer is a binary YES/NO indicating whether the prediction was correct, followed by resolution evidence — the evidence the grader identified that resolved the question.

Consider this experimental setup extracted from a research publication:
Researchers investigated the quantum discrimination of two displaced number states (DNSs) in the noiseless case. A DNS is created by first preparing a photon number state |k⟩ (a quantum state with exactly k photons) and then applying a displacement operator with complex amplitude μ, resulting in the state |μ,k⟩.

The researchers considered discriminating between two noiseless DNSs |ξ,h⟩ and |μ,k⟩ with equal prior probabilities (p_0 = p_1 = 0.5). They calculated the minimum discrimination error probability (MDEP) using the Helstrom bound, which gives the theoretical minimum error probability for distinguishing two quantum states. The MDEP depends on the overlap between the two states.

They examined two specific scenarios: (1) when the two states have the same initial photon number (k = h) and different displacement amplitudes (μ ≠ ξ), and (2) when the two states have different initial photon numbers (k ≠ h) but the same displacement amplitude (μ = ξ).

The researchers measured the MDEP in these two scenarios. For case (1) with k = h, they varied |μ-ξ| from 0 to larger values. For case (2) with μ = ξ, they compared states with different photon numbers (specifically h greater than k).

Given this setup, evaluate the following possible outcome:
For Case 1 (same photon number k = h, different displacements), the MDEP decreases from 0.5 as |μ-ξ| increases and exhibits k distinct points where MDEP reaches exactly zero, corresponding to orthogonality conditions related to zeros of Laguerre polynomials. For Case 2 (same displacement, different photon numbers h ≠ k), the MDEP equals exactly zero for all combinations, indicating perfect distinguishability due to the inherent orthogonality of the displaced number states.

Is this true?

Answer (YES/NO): YES